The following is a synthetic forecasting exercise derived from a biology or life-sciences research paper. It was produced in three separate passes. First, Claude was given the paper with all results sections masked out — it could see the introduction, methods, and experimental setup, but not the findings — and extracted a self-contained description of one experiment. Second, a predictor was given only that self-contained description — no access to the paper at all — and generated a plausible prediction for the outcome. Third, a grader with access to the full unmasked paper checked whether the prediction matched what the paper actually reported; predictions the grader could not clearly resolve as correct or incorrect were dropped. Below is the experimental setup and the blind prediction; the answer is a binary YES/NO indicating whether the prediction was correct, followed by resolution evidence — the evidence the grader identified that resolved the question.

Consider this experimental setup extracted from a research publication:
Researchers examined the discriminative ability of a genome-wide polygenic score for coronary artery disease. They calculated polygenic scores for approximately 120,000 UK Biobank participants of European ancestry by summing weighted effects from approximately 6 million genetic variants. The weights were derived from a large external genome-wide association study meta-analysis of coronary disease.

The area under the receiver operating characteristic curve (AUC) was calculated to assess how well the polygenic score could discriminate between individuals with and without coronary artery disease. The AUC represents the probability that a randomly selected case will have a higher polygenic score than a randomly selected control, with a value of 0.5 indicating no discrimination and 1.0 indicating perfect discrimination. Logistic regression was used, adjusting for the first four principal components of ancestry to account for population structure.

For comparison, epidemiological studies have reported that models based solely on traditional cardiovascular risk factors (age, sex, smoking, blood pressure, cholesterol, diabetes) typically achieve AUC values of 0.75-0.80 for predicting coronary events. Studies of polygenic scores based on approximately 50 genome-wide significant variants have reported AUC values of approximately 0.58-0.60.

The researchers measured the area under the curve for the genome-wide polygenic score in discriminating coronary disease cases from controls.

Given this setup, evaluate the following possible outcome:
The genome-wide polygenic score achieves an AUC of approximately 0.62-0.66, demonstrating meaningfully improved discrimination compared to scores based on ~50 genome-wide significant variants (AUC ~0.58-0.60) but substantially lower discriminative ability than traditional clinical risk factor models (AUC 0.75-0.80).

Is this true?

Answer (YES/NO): YES